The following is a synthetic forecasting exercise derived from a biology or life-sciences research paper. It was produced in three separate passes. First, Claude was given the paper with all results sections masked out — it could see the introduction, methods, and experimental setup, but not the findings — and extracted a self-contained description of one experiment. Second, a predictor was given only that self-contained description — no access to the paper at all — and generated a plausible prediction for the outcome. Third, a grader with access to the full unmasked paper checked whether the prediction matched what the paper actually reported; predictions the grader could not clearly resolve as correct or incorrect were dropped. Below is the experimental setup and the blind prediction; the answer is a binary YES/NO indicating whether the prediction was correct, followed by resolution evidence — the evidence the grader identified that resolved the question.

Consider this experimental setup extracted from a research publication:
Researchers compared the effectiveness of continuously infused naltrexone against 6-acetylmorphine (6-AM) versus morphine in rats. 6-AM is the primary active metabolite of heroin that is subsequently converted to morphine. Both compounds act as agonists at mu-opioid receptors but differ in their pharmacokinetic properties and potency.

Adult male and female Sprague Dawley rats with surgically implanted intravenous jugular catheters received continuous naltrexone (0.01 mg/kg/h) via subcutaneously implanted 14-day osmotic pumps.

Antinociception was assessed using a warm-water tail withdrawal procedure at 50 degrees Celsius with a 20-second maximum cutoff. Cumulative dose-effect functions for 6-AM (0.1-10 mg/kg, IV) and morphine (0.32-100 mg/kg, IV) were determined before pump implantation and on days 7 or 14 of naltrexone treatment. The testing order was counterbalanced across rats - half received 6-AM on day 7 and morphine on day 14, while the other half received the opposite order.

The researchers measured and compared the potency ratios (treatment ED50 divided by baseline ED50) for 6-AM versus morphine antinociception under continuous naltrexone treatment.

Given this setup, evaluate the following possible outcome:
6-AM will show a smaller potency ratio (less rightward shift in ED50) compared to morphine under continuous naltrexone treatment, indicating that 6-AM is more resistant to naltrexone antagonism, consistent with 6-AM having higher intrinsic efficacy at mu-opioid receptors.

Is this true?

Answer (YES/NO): NO